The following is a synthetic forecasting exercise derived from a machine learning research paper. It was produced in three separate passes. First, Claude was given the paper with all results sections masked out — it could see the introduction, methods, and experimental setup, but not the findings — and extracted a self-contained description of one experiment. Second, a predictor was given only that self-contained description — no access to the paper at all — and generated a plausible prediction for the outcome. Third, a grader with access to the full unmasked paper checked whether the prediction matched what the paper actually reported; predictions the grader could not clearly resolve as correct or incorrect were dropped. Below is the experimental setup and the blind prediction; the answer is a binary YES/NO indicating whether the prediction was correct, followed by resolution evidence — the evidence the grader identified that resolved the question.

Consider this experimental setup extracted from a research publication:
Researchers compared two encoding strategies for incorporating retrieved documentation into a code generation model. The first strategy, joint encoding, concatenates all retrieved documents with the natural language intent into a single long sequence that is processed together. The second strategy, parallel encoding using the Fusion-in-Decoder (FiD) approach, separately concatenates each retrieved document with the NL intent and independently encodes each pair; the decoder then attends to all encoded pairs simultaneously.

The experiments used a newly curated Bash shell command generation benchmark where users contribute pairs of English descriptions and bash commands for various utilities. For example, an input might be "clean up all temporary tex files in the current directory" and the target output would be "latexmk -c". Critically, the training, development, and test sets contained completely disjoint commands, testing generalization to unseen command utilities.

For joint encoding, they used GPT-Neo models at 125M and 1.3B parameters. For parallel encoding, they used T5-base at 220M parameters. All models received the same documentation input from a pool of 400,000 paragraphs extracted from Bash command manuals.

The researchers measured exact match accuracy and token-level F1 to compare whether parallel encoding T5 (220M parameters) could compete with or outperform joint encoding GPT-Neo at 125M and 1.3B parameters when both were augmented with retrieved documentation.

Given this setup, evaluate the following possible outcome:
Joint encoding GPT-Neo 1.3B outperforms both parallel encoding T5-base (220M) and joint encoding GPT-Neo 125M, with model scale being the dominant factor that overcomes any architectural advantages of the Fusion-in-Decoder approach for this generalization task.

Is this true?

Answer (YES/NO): NO